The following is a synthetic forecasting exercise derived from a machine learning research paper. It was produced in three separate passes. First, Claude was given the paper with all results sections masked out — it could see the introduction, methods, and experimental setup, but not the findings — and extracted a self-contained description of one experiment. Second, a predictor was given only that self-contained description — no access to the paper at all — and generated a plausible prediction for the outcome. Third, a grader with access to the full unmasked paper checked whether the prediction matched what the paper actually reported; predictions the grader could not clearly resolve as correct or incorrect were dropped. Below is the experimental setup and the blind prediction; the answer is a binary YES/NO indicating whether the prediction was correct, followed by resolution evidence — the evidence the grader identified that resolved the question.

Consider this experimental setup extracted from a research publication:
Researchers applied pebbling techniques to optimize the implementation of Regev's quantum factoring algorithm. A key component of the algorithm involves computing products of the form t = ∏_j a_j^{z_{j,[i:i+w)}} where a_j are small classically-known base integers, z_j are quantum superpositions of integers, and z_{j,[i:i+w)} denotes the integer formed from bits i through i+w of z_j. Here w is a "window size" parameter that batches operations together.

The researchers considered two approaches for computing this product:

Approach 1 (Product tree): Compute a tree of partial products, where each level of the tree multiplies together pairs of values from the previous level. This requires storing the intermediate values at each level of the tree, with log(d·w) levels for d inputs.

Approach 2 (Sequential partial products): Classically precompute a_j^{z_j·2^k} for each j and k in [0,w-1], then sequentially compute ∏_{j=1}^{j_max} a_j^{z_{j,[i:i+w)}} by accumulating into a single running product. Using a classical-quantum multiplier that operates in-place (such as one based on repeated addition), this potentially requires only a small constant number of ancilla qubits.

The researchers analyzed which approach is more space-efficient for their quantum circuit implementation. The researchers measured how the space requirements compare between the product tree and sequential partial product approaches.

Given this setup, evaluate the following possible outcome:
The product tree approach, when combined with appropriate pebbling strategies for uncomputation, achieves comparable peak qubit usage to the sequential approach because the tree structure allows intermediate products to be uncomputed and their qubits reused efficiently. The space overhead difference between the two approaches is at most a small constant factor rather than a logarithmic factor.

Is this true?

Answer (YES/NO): NO